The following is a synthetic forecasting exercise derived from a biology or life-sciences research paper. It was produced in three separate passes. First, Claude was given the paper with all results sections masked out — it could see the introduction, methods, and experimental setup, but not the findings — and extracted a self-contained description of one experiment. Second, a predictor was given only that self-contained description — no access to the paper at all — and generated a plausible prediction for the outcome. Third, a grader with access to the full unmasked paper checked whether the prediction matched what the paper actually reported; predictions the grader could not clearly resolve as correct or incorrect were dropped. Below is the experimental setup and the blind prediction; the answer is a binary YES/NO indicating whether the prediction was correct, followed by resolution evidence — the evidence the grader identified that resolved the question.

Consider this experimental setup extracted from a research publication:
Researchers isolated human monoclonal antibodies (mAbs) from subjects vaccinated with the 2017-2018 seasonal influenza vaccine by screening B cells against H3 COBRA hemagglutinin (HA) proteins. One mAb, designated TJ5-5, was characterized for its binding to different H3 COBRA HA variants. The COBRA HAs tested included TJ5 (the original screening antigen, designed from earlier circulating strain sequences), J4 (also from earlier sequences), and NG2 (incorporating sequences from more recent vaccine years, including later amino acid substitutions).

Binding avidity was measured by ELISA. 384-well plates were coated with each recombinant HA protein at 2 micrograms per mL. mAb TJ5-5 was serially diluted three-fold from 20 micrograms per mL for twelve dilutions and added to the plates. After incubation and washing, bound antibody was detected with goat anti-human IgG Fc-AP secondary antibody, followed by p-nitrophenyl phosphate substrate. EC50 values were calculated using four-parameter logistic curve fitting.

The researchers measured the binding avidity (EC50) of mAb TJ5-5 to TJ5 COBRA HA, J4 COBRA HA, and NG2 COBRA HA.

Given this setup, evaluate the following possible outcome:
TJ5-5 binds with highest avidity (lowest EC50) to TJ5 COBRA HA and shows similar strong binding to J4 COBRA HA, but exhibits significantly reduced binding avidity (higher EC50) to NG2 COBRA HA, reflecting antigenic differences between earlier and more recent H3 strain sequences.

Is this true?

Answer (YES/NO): YES